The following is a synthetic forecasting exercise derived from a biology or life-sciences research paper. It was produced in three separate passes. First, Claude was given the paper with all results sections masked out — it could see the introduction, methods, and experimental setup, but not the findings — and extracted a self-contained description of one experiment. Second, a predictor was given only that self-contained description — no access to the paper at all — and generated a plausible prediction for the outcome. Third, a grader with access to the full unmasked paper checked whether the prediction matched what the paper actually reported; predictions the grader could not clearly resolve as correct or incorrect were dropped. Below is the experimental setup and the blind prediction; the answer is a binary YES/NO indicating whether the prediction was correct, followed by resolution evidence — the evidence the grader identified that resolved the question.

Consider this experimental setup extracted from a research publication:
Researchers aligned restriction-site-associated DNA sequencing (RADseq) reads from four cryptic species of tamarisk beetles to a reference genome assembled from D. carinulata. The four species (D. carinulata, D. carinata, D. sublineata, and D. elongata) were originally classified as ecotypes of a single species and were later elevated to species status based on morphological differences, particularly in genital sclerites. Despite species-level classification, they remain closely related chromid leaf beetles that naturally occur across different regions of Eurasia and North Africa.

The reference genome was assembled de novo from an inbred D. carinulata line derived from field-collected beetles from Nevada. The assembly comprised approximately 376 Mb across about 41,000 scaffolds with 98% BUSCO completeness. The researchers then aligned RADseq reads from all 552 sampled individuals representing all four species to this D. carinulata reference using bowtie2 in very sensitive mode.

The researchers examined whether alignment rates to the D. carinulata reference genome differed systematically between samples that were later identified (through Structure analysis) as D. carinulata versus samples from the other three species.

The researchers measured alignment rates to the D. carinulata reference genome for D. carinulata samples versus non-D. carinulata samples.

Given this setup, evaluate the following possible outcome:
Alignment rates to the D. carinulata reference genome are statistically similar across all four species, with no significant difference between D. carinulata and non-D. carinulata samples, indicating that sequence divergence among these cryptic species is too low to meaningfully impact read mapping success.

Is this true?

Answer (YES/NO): NO